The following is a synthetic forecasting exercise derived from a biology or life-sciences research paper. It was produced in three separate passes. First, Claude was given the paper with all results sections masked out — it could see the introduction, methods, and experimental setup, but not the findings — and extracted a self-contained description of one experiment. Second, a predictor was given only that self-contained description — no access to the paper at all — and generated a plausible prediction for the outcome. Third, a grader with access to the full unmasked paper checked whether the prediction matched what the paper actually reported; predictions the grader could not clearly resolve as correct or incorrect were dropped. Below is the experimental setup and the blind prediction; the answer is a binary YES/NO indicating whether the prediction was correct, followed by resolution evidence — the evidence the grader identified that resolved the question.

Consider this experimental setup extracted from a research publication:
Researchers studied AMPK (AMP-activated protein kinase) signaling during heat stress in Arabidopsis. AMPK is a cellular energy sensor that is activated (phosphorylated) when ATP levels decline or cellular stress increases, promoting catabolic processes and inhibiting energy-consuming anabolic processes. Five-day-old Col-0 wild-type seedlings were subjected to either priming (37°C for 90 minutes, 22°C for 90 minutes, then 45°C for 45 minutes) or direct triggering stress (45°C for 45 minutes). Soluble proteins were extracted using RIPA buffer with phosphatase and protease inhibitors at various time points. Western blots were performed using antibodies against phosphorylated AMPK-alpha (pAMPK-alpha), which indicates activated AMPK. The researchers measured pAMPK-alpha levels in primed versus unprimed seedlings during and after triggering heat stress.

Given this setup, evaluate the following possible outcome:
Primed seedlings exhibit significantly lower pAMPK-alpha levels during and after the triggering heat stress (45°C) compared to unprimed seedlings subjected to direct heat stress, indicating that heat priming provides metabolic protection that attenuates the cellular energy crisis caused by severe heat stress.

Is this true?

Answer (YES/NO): NO